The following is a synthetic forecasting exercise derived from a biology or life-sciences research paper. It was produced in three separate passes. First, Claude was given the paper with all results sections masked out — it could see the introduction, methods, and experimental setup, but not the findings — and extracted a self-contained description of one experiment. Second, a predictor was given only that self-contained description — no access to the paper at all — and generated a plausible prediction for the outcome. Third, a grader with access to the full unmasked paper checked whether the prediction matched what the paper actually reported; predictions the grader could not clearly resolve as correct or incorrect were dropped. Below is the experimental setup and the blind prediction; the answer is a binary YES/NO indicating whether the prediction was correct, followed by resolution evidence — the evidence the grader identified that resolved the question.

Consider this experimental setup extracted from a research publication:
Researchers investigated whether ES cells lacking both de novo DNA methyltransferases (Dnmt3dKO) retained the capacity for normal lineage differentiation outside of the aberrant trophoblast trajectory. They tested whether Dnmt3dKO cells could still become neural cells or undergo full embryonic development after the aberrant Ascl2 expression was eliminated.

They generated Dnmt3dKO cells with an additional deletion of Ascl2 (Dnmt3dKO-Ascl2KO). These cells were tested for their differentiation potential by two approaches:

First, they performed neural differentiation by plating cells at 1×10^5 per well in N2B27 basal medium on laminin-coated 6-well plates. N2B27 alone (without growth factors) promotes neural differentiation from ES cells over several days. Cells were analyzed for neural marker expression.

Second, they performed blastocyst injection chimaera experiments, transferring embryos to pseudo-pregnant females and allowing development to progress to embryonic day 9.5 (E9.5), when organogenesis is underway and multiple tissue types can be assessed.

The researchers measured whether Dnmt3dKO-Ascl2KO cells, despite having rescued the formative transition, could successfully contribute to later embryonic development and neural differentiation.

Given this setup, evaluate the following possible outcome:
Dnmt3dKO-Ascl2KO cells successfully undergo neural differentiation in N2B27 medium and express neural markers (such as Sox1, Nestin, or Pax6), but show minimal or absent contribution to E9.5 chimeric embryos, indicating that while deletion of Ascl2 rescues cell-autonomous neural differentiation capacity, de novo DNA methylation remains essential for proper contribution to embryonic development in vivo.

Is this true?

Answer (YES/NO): NO